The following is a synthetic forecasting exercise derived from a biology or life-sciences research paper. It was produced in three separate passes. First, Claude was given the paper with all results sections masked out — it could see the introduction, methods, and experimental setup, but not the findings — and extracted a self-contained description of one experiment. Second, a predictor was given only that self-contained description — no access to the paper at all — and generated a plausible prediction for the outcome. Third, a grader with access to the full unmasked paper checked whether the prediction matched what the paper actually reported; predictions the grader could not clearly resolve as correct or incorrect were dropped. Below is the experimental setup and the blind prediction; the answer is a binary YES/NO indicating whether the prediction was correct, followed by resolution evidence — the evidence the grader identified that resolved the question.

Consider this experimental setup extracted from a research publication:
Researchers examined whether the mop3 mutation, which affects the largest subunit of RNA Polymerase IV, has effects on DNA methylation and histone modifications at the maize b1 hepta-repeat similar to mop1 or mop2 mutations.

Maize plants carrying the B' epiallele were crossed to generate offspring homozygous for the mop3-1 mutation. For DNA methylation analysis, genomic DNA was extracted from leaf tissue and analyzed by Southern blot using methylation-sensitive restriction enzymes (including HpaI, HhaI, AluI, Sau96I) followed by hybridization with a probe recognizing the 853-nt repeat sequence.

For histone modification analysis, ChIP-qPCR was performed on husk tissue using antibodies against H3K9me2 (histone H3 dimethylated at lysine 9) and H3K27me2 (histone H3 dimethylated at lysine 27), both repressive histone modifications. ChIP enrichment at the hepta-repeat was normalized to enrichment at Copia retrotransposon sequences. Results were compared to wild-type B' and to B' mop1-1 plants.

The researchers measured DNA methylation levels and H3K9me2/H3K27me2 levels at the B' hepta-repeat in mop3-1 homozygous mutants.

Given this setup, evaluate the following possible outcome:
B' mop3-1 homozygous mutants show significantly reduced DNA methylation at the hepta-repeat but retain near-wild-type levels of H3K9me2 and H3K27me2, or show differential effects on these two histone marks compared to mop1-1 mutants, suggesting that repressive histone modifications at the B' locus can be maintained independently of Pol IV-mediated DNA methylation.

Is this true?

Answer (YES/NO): NO